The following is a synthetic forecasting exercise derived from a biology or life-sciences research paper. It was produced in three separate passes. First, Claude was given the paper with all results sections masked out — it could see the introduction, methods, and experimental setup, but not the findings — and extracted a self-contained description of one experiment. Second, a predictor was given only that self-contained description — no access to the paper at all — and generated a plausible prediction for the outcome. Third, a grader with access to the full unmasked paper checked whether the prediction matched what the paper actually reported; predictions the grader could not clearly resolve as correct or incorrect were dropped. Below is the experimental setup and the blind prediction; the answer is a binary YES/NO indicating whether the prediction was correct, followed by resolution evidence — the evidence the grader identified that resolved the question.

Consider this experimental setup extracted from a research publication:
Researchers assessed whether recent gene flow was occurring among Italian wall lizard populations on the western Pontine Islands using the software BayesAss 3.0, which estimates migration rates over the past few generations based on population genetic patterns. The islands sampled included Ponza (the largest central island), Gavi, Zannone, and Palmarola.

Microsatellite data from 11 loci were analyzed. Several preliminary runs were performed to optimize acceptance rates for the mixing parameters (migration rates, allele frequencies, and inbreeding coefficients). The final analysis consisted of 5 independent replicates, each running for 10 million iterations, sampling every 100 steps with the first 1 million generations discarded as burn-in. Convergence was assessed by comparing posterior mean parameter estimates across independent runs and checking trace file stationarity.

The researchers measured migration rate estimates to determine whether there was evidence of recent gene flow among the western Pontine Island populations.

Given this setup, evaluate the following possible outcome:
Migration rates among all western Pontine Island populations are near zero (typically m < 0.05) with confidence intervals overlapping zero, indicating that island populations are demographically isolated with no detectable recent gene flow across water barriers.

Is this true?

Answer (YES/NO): NO